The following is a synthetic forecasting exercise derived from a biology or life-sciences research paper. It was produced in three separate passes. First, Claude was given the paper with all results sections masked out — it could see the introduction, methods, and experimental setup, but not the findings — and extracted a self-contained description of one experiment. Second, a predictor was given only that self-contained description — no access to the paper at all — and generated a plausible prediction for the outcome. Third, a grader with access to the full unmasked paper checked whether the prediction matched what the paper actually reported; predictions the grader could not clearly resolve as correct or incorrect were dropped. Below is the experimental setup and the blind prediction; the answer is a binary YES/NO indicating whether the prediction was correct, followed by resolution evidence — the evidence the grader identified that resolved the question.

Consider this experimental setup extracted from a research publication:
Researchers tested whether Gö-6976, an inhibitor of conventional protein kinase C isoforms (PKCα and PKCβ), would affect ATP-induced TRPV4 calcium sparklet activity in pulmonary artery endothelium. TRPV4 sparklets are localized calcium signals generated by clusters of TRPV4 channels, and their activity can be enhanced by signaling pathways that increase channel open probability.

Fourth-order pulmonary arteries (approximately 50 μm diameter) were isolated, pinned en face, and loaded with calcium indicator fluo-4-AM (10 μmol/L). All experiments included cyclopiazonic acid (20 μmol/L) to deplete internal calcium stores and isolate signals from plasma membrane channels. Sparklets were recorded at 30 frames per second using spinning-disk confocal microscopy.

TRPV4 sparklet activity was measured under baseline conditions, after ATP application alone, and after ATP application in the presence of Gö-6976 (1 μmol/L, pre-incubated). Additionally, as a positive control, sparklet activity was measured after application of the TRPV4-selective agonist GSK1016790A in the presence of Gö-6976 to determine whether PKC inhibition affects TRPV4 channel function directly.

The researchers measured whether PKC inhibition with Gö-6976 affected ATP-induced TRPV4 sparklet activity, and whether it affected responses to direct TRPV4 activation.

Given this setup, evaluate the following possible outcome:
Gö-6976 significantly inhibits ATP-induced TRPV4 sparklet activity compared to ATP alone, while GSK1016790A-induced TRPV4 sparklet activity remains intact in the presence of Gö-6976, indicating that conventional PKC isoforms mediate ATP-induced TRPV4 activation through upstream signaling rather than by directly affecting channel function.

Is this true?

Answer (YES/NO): YES